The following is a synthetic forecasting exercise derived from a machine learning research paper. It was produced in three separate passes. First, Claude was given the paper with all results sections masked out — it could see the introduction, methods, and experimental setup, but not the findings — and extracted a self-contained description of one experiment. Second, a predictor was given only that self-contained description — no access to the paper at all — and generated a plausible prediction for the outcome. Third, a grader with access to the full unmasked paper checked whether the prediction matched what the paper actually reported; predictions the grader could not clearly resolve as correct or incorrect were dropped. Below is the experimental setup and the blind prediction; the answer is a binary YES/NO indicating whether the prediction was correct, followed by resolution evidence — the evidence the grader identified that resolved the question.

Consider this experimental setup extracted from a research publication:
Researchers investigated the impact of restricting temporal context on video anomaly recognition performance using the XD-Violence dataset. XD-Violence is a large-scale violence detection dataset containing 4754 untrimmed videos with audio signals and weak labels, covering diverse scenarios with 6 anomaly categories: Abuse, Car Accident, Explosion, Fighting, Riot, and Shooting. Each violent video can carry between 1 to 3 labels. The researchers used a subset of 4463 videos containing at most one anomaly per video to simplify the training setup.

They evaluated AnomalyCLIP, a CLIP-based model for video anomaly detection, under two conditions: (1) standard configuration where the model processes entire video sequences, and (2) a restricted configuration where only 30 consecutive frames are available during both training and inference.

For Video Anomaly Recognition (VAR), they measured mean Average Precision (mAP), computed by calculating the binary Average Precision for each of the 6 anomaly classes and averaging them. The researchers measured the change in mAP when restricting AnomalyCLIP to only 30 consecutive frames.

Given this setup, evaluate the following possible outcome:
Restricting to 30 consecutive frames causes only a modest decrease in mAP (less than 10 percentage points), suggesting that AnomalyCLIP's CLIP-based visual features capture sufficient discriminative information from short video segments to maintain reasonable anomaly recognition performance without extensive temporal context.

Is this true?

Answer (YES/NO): NO